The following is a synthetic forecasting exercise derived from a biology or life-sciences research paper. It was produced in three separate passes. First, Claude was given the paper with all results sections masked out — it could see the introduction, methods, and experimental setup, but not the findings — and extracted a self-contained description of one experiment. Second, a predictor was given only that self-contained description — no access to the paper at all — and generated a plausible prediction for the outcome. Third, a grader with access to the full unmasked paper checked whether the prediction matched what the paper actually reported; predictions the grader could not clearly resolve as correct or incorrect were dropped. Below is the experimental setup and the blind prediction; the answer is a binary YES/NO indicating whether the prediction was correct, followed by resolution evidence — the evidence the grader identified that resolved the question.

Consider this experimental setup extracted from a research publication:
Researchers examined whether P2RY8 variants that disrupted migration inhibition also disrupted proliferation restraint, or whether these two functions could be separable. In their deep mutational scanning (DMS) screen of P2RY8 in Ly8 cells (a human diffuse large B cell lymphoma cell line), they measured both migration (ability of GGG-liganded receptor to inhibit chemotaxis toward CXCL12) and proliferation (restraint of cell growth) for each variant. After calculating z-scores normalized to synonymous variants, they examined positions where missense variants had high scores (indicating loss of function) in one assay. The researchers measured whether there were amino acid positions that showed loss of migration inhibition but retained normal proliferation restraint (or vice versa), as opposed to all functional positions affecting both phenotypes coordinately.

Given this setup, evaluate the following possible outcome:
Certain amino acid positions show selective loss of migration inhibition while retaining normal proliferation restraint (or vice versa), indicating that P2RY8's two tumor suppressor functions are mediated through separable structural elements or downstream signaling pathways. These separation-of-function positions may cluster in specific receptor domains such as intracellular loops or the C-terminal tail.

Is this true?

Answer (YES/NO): NO